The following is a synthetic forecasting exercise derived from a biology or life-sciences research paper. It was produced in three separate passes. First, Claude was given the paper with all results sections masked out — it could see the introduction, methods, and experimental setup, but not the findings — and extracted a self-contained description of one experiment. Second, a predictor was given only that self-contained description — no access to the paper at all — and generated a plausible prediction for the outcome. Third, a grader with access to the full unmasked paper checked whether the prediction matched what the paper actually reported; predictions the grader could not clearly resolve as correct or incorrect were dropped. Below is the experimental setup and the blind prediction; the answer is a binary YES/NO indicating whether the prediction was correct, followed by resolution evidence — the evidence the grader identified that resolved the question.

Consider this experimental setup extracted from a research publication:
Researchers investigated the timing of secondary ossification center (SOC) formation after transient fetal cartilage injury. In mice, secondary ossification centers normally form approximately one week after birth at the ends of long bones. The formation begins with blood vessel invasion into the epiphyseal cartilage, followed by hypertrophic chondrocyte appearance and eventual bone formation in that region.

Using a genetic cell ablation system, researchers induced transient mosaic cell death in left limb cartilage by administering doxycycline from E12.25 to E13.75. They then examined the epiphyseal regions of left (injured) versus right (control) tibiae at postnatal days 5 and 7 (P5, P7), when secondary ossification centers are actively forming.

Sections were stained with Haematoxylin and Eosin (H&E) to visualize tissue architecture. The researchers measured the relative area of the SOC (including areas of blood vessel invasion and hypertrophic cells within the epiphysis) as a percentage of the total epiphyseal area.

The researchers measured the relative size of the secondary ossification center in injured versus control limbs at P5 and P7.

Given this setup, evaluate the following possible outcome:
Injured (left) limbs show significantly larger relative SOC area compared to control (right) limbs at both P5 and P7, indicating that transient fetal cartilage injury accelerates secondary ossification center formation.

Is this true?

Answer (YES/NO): NO